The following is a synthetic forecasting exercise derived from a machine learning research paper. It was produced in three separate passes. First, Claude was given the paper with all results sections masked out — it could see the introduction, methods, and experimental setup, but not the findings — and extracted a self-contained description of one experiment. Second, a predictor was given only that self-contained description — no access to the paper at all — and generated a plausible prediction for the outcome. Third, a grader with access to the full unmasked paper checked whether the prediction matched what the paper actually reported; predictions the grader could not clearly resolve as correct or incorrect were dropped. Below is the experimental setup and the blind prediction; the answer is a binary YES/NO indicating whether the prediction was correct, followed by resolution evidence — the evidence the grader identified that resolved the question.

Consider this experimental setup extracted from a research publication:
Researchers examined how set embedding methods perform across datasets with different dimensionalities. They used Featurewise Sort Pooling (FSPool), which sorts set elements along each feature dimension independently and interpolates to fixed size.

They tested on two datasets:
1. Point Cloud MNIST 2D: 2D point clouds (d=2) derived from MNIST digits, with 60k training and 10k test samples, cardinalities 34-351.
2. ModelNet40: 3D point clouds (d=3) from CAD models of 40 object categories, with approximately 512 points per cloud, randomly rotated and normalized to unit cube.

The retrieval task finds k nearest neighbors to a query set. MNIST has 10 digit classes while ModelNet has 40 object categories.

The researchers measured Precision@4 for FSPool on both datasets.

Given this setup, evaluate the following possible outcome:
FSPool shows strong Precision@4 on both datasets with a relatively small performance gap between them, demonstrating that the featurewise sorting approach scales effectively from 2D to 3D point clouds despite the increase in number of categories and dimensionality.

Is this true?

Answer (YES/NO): NO